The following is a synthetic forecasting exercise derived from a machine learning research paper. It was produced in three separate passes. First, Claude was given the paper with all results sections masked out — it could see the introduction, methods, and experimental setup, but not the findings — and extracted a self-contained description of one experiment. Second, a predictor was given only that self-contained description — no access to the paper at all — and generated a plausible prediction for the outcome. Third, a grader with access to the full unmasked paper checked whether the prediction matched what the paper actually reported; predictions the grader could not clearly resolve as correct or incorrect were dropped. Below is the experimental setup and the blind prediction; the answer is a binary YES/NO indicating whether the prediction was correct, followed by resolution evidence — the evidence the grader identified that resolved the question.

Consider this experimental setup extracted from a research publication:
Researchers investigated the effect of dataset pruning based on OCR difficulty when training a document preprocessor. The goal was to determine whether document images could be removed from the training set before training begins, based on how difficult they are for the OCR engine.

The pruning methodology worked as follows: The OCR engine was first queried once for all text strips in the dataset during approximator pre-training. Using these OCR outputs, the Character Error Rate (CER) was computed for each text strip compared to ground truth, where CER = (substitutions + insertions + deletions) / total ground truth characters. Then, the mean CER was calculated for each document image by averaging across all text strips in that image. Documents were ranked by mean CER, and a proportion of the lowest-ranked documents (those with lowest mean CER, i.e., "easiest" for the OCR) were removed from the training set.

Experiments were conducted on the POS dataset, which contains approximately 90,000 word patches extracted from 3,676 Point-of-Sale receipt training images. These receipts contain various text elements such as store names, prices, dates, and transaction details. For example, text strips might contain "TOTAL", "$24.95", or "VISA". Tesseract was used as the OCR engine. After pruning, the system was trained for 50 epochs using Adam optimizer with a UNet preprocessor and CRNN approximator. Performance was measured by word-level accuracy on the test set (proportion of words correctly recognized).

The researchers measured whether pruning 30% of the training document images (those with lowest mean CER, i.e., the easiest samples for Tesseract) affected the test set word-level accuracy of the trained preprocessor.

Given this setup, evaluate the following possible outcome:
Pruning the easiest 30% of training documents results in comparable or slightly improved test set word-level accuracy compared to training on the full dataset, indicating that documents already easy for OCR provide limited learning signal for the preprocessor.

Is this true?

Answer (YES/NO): YES